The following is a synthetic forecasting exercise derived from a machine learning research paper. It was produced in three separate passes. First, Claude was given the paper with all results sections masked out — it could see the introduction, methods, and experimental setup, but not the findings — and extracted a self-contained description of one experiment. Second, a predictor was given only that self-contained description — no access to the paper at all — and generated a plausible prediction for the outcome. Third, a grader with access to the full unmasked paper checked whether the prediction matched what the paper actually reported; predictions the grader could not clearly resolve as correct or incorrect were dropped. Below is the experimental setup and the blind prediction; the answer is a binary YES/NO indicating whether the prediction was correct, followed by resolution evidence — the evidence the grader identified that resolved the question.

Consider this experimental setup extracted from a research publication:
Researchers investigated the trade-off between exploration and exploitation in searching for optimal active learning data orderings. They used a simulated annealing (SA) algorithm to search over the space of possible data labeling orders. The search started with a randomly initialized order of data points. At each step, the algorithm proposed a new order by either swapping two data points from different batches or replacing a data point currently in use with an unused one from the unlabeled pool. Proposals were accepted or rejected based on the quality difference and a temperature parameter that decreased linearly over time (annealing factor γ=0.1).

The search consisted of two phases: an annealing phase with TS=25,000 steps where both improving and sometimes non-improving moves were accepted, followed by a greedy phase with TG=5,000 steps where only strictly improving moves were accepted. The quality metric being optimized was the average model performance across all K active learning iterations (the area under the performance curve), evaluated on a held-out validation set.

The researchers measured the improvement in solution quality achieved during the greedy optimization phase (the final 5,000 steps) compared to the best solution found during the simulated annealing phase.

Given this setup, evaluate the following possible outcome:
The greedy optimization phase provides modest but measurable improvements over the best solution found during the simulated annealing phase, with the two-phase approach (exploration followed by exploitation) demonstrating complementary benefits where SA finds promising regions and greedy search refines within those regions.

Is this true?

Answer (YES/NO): NO